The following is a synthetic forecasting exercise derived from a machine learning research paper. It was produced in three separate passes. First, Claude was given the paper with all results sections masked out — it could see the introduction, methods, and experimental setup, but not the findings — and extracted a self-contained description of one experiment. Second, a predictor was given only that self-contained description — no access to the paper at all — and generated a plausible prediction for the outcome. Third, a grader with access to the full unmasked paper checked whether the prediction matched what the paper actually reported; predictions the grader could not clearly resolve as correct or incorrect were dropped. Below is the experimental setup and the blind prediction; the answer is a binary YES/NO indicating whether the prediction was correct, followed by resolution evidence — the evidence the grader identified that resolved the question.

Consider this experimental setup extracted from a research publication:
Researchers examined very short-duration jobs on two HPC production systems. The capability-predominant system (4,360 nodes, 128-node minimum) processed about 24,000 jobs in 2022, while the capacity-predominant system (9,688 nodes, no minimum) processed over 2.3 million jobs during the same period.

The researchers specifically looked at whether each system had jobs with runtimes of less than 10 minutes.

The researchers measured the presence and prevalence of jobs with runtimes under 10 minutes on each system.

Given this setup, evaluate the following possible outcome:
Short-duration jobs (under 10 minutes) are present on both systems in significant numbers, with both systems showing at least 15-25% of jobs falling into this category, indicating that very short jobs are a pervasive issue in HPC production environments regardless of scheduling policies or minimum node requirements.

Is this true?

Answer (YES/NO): NO